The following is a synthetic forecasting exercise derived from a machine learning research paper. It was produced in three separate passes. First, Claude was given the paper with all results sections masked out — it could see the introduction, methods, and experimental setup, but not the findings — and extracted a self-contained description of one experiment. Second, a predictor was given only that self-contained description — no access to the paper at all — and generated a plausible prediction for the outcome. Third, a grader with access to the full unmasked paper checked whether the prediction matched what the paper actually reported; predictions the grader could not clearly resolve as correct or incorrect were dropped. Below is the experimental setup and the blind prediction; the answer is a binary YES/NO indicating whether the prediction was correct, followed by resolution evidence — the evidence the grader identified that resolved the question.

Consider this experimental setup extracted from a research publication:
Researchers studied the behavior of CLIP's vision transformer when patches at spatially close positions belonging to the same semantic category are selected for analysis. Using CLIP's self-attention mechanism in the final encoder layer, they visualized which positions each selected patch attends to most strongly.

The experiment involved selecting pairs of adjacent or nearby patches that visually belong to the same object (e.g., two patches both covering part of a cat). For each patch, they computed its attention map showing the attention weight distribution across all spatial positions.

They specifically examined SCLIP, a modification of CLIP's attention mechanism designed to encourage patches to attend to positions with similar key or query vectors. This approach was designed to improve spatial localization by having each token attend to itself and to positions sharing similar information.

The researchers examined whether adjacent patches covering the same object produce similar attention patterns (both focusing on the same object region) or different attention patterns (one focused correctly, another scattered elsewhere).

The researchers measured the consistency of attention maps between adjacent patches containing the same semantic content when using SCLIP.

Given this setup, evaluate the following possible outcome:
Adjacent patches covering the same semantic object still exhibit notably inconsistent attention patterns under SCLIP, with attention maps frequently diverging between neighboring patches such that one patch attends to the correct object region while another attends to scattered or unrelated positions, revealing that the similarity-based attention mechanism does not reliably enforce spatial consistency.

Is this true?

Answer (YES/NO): YES